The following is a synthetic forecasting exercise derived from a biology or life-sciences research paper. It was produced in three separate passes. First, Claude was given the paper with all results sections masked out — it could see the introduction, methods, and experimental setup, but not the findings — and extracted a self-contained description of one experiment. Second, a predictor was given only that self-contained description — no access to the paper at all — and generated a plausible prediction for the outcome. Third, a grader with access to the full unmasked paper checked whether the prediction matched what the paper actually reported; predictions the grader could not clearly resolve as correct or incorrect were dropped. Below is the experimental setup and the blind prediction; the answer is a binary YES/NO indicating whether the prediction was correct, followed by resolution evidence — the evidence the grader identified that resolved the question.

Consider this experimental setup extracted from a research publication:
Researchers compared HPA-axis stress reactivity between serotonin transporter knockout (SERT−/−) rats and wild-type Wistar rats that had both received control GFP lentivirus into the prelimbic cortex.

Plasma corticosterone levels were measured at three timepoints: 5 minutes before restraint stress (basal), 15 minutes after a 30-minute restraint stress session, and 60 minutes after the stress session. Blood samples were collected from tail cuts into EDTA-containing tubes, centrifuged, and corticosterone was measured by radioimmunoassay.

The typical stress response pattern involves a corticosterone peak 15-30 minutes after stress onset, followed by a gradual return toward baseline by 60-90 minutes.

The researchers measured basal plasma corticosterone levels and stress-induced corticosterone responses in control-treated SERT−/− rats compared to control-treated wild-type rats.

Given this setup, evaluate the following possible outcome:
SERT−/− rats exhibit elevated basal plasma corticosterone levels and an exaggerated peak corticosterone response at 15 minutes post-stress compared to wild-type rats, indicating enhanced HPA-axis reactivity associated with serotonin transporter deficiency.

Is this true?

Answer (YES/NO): NO